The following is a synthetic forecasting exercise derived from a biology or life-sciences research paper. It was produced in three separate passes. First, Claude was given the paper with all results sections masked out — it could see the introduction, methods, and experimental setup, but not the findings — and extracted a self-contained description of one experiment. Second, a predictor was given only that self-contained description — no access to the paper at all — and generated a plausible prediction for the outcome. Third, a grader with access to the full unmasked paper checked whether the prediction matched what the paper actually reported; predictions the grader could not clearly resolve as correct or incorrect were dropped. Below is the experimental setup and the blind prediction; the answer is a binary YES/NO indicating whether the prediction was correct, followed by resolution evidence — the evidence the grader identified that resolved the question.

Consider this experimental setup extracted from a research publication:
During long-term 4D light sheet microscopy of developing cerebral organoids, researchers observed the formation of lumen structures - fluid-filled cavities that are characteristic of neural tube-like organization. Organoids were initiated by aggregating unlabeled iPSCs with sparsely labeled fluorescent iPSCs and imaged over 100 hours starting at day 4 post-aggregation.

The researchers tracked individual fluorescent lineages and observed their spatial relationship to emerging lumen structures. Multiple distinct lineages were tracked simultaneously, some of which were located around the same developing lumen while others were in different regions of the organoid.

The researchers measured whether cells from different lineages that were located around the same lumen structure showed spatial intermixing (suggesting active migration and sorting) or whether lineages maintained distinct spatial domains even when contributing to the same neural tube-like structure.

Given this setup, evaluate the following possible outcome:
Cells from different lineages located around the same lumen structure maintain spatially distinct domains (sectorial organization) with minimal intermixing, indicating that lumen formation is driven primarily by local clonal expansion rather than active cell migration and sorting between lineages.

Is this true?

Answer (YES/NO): YES